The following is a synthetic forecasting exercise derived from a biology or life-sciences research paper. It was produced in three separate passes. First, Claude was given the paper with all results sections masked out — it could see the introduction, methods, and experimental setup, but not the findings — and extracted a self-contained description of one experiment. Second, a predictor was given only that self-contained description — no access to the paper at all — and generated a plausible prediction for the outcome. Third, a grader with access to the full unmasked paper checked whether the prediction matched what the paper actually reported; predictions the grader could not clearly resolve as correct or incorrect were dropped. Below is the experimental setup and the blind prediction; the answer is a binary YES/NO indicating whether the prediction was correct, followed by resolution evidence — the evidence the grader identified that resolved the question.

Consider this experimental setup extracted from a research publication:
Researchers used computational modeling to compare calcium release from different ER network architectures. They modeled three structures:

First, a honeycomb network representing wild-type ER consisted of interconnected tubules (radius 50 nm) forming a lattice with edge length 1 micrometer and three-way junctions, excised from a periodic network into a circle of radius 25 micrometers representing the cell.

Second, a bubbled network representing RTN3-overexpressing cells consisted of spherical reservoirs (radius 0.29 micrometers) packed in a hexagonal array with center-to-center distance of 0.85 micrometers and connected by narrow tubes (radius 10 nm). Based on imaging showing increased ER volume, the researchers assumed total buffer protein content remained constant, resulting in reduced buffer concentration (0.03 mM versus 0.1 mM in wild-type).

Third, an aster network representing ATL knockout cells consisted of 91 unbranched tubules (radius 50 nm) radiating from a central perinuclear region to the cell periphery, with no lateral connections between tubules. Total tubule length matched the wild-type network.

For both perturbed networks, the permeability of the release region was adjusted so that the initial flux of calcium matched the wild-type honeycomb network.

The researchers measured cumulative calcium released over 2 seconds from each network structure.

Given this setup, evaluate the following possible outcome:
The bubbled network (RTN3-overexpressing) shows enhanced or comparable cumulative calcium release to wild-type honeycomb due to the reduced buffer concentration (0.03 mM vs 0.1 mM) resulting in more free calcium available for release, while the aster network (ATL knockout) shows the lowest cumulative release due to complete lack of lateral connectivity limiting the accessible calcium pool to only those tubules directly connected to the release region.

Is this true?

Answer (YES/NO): NO